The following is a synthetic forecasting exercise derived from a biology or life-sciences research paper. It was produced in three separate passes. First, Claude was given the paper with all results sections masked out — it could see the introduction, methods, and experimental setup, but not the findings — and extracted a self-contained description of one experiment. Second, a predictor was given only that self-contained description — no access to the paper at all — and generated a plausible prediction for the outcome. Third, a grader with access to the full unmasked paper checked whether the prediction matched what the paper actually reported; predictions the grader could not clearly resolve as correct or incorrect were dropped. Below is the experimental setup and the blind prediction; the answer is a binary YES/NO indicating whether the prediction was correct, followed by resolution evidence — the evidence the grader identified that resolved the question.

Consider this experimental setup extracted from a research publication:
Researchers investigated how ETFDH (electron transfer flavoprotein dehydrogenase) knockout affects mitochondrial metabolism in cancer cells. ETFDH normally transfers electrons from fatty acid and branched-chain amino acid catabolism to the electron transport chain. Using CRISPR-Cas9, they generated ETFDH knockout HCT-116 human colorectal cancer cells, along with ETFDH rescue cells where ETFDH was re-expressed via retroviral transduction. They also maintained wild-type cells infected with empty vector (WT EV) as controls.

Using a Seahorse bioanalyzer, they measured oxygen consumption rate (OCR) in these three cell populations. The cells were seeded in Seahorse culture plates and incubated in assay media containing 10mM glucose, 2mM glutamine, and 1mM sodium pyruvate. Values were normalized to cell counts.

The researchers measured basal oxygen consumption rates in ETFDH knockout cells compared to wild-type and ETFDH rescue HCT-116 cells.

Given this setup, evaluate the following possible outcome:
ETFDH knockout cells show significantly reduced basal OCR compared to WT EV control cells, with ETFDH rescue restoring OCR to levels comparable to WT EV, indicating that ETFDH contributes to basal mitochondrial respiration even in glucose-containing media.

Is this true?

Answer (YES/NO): NO